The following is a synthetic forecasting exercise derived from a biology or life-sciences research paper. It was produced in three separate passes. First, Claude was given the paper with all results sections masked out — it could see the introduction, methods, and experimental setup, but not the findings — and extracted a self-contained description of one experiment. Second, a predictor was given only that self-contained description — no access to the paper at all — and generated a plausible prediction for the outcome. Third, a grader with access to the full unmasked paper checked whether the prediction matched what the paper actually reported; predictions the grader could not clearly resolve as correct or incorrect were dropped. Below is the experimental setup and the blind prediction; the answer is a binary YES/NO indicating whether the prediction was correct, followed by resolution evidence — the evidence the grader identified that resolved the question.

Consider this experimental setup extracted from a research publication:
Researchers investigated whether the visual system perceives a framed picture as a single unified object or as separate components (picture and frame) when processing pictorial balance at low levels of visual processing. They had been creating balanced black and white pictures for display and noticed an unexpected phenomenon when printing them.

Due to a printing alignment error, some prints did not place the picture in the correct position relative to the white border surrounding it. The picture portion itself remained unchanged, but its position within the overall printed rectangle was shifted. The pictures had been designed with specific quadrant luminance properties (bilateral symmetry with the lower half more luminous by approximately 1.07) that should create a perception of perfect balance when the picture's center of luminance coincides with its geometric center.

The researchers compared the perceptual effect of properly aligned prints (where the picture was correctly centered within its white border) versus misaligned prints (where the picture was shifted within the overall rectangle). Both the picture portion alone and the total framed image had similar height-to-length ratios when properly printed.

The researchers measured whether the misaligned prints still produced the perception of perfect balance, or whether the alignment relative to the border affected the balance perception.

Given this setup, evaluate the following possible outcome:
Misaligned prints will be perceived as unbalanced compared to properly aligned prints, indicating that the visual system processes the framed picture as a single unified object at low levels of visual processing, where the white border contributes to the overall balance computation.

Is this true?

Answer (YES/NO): YES